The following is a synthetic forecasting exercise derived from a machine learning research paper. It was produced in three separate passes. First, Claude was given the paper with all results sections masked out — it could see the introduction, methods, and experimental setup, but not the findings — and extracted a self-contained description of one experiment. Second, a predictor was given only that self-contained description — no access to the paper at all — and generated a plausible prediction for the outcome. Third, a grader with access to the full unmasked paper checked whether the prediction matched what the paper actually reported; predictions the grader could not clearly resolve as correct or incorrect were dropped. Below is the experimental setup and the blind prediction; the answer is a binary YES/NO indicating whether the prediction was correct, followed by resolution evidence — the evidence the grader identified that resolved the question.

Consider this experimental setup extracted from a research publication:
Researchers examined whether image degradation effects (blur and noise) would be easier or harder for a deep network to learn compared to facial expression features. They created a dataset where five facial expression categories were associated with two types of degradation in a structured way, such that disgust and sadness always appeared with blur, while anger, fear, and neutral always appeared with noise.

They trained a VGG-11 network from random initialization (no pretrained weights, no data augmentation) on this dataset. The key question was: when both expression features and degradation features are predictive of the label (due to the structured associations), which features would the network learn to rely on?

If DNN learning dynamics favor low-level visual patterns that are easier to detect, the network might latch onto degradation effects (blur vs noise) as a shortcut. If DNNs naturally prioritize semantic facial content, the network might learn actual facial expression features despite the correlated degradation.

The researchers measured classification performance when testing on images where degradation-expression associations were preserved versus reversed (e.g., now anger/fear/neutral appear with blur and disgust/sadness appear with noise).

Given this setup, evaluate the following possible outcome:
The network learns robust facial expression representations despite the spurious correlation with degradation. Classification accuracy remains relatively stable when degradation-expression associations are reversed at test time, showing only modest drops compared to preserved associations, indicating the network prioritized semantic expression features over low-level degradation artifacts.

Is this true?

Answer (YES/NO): NO